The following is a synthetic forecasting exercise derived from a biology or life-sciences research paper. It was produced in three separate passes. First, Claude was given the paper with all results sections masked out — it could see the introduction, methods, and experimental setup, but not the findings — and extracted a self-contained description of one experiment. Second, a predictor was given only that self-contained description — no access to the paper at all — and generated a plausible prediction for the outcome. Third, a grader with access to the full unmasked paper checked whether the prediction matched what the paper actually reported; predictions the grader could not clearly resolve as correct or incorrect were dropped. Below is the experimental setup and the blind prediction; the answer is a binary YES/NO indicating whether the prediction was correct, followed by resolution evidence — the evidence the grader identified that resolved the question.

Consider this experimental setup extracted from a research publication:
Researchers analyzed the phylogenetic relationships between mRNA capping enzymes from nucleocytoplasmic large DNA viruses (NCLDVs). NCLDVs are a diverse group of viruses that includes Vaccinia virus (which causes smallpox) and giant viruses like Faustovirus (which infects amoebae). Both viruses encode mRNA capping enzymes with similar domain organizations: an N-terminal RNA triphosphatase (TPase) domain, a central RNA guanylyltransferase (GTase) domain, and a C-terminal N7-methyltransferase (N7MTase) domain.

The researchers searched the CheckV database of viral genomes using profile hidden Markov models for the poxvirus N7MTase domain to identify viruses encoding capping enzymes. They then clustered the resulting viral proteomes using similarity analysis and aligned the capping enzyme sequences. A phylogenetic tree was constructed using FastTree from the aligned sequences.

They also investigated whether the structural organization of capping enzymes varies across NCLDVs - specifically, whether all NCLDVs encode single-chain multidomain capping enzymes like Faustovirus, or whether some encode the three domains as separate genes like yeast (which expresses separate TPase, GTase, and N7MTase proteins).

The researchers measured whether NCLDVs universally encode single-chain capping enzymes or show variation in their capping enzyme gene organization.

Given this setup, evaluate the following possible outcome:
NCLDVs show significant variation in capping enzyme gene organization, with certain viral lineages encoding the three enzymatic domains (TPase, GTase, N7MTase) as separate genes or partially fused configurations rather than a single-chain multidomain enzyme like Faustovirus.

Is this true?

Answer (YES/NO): YES